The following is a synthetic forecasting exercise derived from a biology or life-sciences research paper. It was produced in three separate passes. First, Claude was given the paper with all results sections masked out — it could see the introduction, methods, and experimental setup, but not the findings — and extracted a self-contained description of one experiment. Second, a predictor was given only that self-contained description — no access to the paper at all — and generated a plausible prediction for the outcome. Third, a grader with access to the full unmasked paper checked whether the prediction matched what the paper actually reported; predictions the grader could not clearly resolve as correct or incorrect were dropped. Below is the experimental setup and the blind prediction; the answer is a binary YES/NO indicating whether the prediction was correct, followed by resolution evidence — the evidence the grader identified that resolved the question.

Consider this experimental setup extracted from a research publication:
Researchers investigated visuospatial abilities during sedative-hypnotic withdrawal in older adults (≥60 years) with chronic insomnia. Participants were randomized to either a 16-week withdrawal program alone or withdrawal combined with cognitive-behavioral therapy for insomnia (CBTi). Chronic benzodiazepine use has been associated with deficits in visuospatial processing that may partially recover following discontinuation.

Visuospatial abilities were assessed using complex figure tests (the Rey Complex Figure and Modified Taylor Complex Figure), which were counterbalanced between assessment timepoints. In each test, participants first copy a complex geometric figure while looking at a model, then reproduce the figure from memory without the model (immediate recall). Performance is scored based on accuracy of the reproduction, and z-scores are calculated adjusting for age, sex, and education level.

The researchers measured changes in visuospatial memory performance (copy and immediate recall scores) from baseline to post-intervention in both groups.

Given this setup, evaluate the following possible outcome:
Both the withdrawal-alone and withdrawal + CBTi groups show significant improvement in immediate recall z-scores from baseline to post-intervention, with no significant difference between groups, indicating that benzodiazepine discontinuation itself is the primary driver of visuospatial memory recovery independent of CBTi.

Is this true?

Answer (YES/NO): NO